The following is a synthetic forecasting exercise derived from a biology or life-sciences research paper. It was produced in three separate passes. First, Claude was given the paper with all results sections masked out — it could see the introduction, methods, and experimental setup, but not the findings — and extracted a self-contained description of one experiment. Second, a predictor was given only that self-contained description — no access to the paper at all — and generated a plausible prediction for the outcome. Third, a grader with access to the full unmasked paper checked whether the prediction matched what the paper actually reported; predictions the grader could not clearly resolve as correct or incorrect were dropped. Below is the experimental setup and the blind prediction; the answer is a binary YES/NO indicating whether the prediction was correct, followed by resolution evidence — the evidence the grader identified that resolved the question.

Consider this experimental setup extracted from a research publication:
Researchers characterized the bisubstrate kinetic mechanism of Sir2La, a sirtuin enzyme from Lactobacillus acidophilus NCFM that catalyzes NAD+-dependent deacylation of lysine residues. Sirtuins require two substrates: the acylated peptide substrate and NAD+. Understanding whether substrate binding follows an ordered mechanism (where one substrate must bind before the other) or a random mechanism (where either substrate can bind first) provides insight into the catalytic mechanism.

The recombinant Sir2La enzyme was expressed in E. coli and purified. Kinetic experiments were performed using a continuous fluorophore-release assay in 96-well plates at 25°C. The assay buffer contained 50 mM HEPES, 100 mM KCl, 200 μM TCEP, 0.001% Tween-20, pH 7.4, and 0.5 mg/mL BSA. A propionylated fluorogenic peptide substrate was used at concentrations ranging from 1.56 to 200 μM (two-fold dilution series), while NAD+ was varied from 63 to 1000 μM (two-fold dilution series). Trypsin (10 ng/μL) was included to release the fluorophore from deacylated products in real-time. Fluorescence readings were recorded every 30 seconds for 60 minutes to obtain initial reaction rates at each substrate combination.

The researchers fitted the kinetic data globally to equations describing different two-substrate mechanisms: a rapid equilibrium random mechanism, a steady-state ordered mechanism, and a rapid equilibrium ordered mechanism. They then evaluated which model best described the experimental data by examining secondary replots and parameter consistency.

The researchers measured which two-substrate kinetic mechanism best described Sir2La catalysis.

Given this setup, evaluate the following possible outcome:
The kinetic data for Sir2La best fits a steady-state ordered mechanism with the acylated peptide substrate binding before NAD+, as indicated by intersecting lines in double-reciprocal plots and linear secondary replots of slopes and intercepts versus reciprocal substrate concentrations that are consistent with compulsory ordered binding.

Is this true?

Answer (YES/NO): NO